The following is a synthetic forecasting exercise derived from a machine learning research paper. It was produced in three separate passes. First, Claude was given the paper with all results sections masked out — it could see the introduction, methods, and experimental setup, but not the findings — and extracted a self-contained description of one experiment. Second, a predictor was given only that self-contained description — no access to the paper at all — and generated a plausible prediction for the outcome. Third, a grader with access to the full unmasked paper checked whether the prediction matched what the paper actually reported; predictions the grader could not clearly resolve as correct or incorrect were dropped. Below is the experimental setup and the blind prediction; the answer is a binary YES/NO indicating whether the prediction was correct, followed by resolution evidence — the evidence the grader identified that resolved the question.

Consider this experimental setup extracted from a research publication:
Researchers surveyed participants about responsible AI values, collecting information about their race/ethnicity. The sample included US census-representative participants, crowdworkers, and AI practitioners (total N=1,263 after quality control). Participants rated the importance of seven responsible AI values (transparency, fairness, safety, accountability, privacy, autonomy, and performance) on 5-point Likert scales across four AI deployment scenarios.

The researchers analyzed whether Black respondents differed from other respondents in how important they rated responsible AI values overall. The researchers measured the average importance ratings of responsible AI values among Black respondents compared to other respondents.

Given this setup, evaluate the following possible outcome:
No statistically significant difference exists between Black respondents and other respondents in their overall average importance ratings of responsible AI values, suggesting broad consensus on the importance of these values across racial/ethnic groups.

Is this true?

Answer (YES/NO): NO